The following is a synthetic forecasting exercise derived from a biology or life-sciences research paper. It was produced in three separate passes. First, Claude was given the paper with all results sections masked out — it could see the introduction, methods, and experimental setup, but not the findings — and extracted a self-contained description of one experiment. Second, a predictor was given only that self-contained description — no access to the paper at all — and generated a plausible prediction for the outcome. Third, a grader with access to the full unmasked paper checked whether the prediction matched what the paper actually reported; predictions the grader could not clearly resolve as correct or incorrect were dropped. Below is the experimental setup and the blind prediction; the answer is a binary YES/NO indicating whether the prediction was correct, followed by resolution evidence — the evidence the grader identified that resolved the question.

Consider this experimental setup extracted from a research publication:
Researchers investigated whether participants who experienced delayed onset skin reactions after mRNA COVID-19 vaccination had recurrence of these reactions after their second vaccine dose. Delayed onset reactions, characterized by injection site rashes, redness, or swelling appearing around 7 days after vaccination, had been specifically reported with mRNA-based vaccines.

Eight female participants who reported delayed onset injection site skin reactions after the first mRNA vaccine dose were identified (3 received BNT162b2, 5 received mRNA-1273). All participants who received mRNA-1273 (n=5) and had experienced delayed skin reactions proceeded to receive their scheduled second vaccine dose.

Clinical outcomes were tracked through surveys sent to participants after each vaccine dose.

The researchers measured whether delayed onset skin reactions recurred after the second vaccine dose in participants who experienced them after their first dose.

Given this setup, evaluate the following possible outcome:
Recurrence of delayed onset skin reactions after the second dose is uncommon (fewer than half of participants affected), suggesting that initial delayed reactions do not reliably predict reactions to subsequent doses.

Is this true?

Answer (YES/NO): YES